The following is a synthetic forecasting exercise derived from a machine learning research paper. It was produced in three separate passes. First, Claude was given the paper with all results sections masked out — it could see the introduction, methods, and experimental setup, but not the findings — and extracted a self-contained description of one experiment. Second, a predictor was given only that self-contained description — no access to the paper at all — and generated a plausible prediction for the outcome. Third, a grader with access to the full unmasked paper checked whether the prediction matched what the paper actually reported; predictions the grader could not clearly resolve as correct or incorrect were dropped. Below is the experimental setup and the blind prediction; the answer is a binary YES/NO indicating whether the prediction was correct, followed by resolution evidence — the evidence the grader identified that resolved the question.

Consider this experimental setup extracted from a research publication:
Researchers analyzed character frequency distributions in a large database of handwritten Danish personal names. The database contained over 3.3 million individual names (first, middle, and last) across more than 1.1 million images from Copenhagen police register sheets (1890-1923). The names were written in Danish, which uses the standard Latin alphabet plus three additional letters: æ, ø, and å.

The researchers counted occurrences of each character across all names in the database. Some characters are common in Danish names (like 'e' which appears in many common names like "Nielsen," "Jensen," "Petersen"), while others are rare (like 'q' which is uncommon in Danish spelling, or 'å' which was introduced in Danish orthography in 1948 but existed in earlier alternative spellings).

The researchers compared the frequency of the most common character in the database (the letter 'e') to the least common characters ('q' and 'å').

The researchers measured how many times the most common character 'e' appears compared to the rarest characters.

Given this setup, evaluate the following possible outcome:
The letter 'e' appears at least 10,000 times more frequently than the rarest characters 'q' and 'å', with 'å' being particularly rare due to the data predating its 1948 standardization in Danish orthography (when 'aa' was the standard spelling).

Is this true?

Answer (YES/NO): NO